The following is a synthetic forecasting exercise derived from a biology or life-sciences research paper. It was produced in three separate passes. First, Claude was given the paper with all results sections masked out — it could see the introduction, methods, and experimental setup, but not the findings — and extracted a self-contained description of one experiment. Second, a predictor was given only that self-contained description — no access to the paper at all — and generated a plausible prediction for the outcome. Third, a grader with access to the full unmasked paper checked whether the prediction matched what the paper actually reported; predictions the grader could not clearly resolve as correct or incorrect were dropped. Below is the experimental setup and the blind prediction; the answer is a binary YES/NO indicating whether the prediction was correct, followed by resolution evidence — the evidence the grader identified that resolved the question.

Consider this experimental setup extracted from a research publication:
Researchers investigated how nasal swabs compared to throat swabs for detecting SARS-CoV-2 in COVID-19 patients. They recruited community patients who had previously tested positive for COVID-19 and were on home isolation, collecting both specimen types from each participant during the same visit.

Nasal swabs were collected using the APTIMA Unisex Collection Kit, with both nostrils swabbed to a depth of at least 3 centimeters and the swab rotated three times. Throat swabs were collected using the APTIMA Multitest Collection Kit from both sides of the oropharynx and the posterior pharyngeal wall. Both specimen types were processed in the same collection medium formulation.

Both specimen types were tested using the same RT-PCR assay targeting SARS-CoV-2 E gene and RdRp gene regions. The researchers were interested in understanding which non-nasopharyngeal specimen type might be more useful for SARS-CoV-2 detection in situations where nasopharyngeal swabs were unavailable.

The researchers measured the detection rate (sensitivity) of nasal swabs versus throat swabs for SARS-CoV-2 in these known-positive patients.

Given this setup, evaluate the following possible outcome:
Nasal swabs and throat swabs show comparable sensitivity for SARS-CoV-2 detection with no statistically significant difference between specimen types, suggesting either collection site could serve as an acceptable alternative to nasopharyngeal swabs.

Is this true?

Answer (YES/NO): NO